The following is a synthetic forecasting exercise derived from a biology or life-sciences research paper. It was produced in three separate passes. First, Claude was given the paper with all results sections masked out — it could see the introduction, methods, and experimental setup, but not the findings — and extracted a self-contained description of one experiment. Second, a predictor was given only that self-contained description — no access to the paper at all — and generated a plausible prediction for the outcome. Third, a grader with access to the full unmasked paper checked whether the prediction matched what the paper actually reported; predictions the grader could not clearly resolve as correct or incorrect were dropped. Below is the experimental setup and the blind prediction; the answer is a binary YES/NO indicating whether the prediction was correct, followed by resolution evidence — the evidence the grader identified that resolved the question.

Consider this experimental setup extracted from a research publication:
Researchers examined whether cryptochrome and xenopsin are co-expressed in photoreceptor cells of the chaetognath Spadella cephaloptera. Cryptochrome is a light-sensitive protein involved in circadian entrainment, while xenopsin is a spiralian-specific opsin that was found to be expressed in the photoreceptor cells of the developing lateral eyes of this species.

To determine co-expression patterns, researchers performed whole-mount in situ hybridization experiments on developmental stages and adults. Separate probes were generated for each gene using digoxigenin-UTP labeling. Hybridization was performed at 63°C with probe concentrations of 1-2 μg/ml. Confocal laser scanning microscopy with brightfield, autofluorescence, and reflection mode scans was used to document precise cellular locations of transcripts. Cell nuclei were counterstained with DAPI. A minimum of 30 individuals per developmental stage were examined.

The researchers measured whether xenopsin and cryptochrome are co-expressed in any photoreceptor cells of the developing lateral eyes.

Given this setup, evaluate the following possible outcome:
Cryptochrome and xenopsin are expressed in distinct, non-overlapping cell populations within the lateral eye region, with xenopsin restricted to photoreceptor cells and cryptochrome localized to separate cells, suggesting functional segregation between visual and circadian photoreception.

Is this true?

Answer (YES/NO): NO